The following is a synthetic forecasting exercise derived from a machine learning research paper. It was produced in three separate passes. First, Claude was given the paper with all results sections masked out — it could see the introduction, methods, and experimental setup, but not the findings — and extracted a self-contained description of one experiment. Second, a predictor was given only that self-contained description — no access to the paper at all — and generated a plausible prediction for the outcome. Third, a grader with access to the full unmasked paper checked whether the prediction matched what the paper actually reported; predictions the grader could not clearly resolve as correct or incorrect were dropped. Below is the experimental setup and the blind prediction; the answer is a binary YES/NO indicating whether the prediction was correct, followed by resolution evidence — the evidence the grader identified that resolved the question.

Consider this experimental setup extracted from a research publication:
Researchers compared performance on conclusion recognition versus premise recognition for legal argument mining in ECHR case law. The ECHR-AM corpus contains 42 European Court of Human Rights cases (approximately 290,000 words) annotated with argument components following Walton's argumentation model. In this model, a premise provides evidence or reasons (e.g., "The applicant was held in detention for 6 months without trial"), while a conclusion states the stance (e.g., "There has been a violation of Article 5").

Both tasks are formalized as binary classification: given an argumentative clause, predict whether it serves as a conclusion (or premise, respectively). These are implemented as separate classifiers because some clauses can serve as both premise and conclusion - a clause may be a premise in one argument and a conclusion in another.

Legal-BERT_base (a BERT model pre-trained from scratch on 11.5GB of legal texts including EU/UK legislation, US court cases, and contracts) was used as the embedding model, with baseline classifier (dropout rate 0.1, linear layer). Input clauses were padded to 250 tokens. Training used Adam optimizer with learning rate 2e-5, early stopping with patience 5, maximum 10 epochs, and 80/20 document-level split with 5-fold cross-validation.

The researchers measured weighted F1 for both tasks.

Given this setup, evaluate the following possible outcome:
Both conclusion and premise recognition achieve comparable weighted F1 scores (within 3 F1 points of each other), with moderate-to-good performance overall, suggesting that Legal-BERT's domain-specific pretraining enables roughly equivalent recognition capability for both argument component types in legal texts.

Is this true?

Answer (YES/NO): YES